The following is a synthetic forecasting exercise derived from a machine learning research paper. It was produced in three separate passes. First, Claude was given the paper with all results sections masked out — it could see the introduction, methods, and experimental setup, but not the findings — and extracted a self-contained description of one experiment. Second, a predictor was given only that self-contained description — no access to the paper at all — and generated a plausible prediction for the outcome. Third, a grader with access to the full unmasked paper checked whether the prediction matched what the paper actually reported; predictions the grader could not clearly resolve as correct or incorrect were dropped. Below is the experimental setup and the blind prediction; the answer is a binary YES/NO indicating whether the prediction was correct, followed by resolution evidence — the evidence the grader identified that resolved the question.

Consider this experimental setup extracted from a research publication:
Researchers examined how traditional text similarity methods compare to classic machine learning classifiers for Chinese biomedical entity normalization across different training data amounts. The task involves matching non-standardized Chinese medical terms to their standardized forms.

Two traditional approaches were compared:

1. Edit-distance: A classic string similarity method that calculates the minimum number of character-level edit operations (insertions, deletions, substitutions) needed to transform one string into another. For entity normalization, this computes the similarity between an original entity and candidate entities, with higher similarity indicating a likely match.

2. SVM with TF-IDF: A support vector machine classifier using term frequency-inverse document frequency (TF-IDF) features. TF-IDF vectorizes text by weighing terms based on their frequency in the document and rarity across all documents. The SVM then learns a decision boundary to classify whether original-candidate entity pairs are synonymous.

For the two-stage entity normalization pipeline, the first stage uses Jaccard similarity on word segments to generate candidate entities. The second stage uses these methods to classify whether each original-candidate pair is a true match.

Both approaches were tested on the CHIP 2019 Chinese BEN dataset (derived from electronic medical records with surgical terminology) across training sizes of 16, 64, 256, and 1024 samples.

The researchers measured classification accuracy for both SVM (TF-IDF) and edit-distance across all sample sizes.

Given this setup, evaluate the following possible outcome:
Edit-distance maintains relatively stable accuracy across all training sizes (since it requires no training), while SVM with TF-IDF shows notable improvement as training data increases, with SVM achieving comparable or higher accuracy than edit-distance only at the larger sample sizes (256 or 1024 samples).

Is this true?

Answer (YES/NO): NO